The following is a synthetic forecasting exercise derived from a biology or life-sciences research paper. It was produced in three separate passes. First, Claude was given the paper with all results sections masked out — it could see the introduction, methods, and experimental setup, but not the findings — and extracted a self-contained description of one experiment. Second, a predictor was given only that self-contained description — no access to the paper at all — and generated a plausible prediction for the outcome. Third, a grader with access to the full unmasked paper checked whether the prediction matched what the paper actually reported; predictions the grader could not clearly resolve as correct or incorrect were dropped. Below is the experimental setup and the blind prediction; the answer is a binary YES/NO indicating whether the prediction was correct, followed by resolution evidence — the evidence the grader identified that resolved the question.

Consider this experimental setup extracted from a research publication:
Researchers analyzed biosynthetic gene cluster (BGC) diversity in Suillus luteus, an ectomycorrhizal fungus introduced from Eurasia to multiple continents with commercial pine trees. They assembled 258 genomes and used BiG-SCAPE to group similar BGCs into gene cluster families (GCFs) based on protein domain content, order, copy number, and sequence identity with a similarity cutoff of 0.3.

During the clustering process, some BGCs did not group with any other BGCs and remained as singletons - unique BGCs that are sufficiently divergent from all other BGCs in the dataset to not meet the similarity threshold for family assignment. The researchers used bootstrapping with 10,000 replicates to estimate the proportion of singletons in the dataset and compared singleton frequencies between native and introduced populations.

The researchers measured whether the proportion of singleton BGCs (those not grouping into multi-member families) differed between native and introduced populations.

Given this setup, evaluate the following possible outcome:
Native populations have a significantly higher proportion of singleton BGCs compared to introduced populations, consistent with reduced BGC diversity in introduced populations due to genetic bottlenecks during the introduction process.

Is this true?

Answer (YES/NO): NO